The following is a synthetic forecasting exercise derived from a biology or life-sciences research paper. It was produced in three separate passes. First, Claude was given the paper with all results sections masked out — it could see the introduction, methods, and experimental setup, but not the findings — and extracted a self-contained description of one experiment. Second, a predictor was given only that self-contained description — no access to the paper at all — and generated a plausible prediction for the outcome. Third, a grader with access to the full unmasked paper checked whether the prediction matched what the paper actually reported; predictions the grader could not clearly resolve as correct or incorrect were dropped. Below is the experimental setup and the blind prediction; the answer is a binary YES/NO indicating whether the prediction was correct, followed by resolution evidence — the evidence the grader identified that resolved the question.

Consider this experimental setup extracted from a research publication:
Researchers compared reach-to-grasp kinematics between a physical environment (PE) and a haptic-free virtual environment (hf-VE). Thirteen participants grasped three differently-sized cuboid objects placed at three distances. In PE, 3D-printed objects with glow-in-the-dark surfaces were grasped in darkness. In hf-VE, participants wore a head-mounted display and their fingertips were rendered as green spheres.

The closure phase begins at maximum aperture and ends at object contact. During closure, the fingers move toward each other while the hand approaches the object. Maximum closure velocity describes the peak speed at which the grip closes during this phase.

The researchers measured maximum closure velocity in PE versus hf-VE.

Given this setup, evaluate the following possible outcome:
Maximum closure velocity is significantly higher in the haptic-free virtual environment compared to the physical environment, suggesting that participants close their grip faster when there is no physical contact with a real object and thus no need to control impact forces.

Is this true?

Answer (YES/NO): NO